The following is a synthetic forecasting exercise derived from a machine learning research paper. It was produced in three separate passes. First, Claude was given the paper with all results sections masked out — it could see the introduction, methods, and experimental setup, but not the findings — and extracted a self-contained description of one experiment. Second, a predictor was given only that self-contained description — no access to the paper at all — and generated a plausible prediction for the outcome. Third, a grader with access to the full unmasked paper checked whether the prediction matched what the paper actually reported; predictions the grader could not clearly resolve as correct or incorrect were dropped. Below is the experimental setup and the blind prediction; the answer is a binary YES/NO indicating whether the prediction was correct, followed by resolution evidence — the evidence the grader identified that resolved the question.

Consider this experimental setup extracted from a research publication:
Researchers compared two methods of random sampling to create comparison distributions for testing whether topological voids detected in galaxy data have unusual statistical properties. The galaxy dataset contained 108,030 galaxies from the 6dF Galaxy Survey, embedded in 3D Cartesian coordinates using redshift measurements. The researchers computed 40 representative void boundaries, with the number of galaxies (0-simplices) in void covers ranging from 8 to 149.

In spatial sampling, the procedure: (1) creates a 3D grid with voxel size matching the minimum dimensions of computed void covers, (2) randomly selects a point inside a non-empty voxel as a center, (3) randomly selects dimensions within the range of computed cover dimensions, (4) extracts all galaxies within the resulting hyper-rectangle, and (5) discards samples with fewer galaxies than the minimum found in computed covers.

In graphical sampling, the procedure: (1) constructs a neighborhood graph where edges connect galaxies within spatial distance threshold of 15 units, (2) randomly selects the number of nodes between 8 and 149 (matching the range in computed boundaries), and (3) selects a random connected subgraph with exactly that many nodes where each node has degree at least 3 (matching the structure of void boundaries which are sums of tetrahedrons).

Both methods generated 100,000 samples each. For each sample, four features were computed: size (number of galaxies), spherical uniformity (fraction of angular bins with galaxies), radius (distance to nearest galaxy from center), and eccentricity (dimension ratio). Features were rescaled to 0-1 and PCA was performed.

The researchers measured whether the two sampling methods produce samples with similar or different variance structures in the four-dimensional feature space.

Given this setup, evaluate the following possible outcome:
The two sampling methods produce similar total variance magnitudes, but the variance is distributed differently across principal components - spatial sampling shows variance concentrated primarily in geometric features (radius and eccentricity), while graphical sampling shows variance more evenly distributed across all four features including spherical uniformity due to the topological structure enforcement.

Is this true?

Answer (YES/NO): NO